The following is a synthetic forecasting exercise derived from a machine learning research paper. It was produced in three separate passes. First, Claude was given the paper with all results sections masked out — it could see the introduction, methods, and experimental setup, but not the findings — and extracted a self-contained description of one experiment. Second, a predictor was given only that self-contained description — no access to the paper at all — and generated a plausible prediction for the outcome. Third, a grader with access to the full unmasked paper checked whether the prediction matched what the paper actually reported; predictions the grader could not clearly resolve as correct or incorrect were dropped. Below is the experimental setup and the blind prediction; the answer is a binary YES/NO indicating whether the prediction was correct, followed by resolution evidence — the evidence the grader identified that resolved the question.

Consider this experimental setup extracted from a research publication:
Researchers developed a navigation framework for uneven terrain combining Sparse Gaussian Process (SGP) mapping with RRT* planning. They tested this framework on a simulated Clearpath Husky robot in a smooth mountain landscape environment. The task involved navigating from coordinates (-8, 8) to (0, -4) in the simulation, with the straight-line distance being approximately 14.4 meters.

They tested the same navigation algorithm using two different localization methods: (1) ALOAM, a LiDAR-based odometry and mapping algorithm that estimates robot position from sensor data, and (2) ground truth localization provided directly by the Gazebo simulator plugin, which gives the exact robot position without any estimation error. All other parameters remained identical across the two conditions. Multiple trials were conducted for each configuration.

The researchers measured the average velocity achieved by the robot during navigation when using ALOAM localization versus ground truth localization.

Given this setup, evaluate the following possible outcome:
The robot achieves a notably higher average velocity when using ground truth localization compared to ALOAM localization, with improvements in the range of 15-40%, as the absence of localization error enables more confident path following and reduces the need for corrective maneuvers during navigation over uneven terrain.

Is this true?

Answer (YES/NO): NO